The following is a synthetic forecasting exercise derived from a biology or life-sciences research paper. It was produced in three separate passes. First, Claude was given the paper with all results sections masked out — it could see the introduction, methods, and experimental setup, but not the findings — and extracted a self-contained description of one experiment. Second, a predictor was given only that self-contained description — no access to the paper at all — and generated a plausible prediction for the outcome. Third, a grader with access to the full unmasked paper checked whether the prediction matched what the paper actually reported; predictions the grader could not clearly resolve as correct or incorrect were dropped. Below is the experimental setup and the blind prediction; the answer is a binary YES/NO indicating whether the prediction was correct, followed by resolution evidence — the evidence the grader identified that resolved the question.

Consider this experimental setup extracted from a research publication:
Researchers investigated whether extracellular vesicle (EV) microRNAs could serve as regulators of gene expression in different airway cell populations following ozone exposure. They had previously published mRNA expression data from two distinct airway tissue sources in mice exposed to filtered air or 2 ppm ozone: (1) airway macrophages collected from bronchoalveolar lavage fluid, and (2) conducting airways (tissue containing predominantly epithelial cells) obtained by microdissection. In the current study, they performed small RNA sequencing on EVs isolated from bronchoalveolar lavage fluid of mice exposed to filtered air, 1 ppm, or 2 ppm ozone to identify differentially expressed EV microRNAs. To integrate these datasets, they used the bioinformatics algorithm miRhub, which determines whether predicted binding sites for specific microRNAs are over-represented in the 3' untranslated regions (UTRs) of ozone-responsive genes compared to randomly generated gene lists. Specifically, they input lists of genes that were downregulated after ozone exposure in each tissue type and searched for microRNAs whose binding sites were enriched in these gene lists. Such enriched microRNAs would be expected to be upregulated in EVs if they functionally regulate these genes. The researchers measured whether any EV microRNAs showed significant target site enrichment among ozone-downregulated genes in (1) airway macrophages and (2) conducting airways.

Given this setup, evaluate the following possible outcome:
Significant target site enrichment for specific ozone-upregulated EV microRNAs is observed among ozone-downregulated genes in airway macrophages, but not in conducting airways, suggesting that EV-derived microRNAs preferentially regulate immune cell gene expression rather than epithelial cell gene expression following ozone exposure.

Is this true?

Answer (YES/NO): YES